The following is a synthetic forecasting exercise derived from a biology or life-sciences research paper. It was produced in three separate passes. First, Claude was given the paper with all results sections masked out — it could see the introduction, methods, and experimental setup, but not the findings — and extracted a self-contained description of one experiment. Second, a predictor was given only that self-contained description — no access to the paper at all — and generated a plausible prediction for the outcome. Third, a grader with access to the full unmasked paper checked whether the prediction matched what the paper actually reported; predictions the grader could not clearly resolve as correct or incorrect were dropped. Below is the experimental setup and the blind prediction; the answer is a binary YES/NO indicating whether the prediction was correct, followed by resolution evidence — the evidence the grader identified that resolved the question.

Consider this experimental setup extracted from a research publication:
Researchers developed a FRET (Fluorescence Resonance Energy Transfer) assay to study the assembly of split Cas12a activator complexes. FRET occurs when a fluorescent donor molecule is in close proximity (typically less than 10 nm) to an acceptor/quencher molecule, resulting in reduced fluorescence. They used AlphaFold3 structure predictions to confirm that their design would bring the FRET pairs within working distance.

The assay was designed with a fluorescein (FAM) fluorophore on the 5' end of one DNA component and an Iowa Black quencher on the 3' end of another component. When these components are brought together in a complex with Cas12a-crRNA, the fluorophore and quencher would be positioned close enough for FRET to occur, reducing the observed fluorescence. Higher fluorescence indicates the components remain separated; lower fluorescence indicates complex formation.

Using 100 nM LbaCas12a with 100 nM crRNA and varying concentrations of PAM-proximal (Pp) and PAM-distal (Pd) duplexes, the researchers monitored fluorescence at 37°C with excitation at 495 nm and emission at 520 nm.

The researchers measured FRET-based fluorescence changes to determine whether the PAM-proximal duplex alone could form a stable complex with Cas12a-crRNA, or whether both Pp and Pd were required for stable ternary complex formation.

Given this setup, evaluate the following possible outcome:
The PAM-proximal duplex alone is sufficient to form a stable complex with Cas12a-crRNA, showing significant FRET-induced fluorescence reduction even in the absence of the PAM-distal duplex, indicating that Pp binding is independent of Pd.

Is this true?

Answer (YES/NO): YES